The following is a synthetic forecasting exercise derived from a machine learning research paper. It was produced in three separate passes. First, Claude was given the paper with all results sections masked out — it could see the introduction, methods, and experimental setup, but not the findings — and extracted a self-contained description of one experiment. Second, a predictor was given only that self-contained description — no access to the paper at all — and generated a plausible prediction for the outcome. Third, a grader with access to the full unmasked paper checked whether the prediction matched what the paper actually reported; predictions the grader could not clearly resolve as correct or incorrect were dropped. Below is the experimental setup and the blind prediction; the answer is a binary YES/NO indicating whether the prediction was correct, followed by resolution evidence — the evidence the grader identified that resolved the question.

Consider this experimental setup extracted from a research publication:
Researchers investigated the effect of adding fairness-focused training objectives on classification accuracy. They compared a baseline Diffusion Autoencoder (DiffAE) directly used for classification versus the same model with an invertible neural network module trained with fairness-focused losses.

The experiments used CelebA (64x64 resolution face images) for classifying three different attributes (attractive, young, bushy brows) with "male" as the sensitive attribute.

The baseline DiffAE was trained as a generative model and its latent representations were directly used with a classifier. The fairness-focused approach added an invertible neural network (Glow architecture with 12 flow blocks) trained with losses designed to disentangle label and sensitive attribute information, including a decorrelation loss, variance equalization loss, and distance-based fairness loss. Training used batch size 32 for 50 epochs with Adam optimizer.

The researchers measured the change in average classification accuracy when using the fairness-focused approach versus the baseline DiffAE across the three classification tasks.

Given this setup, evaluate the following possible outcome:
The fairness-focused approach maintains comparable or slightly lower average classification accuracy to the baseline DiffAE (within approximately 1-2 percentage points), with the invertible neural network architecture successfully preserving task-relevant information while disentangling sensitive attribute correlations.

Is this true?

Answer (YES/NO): NO